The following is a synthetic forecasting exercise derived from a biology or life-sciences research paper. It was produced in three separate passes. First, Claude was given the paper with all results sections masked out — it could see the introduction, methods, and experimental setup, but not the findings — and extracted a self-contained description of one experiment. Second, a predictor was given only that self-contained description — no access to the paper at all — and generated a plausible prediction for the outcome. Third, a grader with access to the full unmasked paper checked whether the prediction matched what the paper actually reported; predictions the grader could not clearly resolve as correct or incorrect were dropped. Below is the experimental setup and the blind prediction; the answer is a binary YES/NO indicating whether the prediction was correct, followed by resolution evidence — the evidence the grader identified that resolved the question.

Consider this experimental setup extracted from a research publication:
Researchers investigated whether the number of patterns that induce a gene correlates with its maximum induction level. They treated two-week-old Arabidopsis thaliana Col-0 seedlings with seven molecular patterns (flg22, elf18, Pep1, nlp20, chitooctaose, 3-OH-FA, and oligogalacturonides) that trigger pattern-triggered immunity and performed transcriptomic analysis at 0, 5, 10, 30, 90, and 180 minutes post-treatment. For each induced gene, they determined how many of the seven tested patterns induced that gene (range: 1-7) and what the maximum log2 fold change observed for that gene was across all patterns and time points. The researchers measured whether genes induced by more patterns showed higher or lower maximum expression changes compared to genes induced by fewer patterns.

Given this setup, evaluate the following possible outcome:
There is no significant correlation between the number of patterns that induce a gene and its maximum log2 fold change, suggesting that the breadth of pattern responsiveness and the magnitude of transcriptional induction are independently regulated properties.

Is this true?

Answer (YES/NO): NO